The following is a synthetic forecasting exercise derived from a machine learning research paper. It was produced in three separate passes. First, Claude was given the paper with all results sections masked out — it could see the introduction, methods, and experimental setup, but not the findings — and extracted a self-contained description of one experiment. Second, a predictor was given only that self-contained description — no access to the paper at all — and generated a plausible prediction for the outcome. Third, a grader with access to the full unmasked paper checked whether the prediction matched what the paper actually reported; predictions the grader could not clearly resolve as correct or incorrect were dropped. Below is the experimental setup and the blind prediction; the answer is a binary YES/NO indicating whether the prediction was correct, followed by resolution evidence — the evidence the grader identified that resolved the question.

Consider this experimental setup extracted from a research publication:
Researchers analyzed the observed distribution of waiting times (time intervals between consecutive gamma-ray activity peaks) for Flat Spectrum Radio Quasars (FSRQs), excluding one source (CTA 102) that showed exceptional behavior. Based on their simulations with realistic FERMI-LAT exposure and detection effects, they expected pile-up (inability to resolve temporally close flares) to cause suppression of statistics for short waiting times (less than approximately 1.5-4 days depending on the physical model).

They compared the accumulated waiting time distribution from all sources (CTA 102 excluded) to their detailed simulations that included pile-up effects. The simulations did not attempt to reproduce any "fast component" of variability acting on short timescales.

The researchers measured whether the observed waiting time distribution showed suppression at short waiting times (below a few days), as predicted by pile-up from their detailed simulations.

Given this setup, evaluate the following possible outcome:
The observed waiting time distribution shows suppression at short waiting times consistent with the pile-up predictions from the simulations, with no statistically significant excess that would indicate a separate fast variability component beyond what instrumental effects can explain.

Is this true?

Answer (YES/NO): NO